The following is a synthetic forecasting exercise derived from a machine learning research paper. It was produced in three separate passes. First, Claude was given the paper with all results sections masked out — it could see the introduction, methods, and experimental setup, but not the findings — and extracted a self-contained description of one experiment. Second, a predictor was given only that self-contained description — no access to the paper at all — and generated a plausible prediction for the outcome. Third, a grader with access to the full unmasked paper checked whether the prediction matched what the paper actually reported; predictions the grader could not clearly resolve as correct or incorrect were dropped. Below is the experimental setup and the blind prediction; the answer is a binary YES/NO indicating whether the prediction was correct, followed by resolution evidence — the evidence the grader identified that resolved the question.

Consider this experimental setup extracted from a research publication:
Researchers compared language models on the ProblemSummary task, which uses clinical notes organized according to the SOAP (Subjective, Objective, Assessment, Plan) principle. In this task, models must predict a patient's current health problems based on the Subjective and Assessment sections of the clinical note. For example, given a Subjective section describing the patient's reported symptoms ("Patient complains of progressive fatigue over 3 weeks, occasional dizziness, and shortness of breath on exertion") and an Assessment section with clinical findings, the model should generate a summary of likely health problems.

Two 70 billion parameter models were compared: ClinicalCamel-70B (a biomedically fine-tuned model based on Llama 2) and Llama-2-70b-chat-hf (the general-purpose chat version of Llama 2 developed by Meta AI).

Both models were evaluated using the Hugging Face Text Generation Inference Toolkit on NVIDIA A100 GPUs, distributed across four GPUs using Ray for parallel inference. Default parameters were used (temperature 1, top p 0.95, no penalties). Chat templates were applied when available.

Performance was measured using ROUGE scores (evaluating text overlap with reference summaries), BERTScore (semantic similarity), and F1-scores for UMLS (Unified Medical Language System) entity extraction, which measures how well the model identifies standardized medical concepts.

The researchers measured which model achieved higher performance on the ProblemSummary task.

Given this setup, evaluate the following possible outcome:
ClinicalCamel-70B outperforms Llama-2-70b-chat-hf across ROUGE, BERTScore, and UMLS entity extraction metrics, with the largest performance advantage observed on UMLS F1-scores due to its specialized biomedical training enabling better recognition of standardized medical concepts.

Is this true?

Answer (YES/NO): NO